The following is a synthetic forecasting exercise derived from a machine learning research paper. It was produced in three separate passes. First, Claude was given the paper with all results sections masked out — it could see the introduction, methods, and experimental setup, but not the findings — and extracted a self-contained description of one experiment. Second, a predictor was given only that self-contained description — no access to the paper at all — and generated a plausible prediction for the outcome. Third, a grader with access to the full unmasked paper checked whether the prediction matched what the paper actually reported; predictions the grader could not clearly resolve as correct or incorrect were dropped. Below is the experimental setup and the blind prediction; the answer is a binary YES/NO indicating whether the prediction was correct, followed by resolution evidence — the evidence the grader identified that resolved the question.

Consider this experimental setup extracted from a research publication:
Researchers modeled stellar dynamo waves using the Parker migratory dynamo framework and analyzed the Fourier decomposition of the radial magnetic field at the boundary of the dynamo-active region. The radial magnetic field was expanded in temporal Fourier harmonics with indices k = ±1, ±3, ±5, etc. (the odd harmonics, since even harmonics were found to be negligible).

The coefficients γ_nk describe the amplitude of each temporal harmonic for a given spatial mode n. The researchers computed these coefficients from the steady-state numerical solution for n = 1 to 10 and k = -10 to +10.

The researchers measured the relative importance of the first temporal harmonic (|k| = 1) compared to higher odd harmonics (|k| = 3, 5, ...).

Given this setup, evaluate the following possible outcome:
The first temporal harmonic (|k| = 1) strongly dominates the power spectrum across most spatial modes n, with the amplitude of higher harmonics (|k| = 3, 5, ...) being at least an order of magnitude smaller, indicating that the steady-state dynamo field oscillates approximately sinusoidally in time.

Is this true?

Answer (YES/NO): NO